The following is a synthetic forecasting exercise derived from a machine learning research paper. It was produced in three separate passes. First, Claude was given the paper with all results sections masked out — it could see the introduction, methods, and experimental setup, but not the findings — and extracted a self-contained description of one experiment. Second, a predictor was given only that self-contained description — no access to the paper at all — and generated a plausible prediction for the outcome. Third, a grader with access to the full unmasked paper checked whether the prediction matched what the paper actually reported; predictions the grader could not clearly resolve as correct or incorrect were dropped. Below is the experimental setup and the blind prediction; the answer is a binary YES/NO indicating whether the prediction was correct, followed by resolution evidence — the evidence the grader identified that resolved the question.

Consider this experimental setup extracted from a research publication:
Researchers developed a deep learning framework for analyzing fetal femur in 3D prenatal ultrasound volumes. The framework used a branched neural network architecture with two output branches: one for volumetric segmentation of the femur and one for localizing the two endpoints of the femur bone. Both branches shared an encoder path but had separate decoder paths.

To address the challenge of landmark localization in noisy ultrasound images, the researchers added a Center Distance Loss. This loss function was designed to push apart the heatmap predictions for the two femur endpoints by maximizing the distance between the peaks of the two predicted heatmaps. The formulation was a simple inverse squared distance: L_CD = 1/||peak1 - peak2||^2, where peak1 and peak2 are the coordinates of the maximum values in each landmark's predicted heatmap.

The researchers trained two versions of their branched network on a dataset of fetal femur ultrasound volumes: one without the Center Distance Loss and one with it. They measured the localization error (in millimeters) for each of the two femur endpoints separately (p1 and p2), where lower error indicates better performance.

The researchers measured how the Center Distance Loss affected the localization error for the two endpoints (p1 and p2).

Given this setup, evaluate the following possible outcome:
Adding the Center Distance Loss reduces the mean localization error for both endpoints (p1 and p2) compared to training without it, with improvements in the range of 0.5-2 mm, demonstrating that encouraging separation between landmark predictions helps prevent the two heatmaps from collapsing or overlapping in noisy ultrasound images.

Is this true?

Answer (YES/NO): NO